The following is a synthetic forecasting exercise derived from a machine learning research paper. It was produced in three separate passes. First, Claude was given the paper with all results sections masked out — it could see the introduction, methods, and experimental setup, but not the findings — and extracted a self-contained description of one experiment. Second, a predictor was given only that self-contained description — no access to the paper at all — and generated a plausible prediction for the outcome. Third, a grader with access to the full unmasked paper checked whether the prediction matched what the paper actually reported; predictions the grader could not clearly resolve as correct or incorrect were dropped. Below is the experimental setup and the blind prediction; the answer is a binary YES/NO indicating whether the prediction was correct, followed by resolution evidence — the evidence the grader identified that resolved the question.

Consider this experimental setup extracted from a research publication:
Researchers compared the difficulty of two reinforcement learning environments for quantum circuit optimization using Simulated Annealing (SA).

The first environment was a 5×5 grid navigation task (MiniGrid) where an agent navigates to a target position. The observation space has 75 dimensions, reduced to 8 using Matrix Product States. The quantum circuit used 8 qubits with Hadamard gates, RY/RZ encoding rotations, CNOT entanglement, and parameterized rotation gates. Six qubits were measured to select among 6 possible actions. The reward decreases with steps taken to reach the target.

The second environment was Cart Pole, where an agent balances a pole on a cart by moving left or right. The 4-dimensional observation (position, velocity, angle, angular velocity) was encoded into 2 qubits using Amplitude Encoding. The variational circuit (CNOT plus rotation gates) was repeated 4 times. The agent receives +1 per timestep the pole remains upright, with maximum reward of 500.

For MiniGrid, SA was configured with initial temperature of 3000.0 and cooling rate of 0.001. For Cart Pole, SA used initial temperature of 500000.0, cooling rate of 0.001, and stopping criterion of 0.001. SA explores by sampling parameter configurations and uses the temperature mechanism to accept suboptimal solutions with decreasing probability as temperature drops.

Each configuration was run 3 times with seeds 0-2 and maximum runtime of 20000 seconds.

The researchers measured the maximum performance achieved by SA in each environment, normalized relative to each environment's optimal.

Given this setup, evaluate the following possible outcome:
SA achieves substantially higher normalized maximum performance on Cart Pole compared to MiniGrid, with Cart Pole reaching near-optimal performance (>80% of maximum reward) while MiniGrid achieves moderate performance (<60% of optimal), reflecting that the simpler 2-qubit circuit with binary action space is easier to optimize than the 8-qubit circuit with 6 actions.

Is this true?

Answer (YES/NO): NO